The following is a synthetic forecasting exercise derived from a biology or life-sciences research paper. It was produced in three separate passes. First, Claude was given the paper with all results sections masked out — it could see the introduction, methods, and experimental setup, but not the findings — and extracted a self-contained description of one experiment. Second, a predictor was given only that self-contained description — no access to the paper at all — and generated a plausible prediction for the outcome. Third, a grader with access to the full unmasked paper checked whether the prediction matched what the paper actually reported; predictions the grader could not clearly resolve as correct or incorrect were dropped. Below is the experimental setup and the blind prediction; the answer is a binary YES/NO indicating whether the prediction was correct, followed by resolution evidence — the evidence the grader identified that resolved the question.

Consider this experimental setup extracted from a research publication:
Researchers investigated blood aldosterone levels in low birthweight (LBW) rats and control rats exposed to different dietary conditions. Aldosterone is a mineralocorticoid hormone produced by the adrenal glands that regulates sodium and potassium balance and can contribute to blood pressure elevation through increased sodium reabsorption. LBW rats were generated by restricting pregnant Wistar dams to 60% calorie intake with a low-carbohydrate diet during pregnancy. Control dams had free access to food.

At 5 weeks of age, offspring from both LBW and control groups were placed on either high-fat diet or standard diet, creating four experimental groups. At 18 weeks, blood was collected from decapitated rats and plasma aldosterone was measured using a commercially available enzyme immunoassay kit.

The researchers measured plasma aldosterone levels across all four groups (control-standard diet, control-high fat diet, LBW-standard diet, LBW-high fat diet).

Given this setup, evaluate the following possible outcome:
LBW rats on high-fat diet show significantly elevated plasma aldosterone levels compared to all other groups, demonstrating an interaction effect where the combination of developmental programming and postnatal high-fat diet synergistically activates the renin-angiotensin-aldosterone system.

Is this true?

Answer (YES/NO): NO